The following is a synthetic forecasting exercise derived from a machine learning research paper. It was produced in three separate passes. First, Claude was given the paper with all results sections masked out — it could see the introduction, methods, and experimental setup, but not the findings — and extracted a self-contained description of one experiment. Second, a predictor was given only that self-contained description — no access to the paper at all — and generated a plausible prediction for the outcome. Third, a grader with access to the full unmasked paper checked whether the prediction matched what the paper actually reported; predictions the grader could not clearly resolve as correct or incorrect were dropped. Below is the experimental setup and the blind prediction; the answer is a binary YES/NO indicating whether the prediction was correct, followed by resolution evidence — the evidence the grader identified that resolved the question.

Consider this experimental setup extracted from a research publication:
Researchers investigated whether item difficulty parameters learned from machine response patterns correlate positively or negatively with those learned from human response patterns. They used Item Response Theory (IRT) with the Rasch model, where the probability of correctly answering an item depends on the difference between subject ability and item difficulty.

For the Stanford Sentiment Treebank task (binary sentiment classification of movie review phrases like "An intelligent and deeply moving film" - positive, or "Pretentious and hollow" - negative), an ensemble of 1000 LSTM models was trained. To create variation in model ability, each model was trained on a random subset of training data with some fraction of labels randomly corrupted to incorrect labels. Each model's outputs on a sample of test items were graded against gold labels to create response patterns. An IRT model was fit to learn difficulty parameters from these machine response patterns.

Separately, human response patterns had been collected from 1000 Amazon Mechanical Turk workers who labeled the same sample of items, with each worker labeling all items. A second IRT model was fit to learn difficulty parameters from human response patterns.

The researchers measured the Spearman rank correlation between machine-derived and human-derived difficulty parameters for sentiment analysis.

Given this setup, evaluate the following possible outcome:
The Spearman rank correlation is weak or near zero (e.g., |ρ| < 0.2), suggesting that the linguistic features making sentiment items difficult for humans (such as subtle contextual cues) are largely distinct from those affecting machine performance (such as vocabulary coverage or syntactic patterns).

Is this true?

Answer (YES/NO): NO